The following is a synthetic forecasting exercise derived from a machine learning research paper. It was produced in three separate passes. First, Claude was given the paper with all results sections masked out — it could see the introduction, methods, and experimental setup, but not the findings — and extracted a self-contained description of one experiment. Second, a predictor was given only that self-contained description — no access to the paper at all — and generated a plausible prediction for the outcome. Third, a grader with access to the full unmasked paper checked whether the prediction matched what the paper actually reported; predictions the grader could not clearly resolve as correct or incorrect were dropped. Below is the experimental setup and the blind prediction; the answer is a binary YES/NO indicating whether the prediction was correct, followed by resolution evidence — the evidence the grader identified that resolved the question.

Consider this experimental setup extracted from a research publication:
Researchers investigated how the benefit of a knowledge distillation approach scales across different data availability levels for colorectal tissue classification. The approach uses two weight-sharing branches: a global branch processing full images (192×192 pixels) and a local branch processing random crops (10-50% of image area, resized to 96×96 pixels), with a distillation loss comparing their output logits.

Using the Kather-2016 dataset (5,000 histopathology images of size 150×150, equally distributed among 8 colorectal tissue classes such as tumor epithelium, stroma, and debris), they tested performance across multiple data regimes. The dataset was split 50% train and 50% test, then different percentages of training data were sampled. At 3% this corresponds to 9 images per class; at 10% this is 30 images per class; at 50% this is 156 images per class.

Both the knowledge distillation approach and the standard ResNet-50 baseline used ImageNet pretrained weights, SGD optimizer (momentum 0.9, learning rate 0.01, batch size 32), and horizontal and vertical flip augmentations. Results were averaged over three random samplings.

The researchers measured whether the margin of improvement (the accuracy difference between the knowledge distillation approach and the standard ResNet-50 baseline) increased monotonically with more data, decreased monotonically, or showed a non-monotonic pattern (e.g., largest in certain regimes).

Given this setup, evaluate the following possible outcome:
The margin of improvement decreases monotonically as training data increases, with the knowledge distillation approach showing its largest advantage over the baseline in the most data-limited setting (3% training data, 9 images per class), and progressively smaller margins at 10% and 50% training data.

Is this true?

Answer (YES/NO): NO